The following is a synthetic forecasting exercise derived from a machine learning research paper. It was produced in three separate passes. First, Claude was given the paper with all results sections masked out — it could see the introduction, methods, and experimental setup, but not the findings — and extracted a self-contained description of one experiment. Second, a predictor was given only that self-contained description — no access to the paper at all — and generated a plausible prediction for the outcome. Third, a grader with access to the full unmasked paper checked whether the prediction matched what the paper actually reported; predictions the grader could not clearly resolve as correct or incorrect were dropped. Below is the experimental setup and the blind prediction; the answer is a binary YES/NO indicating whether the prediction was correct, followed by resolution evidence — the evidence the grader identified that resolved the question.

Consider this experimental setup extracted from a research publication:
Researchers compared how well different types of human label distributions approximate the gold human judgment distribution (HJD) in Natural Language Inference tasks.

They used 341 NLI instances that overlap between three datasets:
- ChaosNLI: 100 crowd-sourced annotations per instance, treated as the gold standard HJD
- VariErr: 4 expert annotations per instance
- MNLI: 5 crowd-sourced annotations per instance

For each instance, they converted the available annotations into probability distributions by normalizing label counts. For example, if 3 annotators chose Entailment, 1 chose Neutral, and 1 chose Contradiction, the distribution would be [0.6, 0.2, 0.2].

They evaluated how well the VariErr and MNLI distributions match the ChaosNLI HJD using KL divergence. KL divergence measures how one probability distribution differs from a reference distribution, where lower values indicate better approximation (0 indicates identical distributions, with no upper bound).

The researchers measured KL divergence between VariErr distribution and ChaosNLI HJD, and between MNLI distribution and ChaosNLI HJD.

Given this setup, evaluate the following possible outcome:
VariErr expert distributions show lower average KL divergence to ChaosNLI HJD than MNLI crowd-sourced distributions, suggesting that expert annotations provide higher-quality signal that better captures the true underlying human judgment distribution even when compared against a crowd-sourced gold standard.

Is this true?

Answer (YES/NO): NO